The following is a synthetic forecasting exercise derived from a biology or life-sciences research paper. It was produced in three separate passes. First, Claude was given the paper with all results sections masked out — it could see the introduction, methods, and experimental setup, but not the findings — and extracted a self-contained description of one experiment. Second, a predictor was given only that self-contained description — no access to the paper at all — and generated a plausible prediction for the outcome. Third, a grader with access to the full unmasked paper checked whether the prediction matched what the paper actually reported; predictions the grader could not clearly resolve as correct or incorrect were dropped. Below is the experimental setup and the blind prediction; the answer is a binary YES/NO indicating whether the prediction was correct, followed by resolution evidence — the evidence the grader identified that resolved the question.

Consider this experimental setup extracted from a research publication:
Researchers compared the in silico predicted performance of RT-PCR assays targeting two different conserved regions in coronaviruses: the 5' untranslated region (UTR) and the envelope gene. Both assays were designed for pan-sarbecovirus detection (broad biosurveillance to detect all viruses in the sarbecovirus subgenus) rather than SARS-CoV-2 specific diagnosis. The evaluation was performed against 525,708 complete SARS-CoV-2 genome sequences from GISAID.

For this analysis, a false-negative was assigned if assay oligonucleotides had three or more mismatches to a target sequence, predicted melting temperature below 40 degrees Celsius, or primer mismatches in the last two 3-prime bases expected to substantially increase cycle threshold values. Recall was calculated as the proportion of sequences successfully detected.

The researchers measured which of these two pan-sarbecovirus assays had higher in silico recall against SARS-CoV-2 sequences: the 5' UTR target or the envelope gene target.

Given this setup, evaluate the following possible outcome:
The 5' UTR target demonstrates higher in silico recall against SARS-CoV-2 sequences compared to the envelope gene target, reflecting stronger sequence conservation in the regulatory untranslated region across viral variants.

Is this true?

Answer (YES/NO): NO